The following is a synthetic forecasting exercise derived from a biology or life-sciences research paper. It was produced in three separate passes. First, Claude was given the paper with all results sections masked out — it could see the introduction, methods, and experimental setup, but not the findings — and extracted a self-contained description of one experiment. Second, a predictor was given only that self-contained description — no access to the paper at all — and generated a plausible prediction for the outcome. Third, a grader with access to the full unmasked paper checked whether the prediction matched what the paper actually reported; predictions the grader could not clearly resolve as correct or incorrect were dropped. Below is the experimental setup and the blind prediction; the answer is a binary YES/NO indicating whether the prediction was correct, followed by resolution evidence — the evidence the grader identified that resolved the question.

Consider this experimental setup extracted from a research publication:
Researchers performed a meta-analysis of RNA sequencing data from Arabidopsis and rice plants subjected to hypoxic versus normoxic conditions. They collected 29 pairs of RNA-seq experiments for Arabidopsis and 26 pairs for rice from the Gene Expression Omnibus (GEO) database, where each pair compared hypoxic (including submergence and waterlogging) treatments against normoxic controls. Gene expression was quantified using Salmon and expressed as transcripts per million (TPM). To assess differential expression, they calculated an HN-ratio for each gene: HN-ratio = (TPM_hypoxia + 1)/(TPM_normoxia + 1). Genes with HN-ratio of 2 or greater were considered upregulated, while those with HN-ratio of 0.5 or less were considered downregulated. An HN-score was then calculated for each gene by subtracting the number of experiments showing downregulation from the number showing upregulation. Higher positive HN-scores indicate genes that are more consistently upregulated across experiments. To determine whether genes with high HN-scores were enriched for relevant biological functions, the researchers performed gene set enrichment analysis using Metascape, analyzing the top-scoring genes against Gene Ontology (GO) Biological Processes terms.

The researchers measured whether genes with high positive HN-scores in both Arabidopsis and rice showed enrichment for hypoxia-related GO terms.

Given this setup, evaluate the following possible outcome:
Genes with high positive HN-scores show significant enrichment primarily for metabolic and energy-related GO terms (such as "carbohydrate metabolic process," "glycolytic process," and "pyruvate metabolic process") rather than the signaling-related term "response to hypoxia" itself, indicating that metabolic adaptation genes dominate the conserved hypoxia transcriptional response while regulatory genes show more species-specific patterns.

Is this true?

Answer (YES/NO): NO